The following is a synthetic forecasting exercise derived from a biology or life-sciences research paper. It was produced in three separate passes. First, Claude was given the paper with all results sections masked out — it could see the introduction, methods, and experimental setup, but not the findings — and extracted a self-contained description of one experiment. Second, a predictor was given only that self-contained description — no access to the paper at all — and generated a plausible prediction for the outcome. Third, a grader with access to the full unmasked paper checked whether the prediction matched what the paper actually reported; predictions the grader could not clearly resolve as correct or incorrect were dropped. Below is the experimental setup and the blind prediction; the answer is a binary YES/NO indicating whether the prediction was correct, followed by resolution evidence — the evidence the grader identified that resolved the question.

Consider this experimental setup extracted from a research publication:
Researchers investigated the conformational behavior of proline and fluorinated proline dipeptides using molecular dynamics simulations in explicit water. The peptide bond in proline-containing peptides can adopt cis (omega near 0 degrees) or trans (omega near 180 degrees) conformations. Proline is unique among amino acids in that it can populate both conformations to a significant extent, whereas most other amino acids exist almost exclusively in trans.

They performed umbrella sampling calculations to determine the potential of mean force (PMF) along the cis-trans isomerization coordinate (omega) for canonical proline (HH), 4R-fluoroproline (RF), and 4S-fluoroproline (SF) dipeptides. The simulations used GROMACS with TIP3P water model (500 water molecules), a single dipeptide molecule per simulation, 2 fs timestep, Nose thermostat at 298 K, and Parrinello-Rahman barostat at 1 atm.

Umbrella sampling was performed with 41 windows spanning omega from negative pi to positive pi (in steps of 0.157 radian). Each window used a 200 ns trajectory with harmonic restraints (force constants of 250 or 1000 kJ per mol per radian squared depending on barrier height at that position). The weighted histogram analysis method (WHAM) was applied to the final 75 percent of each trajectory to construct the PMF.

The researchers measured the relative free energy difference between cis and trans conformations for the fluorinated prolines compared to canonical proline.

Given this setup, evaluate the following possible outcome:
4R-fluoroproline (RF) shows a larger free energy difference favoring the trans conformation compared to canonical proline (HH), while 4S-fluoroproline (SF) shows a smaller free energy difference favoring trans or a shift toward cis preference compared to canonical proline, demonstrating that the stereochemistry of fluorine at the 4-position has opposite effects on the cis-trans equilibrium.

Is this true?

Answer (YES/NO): YES